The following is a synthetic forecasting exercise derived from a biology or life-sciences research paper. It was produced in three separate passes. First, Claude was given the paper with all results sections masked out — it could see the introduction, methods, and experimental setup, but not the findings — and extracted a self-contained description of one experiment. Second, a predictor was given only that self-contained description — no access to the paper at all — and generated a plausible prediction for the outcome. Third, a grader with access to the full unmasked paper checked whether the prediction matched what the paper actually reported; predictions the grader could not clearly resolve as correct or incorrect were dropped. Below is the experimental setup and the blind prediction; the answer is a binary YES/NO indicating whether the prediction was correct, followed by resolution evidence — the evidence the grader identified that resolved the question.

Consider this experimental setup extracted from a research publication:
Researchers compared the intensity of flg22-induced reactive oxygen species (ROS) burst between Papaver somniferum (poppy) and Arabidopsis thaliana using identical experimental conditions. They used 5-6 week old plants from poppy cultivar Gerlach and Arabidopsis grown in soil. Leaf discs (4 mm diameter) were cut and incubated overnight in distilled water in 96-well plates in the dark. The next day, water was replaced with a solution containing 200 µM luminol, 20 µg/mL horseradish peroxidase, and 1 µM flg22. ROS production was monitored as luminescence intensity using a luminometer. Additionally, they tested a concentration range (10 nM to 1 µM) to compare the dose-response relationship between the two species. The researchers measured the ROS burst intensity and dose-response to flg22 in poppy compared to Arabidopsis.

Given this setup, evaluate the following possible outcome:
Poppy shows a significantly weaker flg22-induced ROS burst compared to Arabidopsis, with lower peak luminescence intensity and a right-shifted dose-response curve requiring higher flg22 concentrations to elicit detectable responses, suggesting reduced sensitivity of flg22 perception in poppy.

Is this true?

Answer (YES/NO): YES